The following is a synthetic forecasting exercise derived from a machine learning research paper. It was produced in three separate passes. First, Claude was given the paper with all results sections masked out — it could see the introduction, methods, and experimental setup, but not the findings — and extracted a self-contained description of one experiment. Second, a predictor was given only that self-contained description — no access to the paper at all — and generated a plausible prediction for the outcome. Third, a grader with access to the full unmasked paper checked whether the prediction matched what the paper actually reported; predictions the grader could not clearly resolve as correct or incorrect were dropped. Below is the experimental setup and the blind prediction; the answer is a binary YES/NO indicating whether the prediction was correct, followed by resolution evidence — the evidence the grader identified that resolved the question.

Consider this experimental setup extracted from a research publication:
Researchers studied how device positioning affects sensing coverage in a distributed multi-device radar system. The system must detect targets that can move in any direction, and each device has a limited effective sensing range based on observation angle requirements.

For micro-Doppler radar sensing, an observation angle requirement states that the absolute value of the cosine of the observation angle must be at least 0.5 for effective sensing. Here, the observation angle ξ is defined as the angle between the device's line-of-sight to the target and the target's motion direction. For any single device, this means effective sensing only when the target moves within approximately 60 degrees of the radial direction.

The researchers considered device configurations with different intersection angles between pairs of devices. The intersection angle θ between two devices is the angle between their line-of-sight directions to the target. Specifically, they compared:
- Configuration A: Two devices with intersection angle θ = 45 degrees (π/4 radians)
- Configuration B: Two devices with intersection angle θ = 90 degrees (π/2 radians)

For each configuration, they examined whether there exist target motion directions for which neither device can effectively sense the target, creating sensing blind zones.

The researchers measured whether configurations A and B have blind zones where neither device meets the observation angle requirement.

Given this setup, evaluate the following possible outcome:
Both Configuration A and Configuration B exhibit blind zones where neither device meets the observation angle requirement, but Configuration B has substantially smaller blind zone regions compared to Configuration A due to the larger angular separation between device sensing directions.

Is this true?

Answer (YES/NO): NO